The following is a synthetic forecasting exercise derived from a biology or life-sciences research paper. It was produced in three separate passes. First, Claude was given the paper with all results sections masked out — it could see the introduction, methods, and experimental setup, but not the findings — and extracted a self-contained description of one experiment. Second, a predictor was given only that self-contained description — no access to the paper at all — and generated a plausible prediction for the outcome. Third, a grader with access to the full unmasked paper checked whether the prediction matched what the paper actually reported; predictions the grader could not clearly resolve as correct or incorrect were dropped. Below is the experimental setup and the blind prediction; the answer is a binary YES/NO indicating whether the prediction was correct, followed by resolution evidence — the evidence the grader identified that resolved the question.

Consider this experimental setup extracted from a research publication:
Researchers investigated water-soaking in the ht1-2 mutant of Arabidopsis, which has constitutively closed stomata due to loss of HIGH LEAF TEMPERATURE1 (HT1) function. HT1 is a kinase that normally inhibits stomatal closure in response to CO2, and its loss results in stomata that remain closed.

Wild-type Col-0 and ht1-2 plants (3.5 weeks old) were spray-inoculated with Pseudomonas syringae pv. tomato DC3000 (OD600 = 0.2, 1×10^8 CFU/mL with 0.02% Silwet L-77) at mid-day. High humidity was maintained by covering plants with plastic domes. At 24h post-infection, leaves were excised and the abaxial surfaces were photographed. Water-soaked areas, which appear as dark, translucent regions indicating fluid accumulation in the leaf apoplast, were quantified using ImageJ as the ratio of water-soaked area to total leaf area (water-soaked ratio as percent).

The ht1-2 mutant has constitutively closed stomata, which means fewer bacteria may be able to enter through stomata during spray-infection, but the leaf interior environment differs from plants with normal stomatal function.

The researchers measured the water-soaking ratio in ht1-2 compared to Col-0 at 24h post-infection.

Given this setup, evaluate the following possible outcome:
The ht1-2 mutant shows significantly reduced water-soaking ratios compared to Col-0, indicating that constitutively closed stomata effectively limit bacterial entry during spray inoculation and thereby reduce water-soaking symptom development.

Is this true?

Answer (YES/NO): NO